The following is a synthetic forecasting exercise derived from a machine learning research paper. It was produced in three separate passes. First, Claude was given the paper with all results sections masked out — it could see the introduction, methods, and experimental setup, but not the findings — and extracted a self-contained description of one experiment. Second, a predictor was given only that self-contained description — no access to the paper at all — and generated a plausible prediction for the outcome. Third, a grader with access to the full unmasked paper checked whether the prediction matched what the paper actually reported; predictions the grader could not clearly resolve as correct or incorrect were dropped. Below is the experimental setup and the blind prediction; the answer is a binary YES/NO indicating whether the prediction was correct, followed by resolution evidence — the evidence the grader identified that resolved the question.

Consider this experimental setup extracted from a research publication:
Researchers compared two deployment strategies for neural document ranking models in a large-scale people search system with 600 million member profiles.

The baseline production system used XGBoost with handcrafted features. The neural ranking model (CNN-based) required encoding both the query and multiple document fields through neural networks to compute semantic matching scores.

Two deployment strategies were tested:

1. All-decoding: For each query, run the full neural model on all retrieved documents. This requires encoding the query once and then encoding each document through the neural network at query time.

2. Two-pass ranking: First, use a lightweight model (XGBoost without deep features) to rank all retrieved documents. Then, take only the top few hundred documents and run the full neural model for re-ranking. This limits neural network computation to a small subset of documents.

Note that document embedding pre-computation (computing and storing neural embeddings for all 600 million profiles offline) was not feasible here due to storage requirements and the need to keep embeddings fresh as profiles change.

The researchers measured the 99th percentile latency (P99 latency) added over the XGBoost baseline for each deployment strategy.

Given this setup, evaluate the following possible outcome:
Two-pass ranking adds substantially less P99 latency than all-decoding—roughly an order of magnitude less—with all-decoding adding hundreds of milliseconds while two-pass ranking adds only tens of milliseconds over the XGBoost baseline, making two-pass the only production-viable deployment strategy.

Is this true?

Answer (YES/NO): NO